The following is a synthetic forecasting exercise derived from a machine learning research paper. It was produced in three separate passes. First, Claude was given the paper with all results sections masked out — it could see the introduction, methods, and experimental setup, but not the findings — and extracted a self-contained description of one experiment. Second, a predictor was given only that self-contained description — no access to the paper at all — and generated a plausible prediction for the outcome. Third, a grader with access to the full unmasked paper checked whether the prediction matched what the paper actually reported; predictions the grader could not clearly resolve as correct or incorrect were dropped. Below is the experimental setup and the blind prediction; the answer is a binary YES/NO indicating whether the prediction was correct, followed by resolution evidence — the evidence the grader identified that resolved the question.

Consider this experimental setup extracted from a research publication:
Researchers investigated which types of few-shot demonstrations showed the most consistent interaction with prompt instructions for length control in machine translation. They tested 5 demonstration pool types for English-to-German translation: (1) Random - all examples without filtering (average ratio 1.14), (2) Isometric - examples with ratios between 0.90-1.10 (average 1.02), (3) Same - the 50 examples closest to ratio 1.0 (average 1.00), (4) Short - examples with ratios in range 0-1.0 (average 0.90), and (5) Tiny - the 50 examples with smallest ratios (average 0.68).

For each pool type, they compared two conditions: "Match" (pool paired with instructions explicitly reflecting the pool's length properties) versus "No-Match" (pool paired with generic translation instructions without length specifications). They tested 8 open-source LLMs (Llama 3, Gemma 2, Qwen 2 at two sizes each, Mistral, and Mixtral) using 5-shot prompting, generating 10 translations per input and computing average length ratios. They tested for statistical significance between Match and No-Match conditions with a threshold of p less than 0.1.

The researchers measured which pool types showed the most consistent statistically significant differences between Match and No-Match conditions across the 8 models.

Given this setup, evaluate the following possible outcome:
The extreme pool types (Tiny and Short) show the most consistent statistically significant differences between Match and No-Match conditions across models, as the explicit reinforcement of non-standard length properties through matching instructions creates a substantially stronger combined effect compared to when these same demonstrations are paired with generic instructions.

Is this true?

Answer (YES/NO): YES